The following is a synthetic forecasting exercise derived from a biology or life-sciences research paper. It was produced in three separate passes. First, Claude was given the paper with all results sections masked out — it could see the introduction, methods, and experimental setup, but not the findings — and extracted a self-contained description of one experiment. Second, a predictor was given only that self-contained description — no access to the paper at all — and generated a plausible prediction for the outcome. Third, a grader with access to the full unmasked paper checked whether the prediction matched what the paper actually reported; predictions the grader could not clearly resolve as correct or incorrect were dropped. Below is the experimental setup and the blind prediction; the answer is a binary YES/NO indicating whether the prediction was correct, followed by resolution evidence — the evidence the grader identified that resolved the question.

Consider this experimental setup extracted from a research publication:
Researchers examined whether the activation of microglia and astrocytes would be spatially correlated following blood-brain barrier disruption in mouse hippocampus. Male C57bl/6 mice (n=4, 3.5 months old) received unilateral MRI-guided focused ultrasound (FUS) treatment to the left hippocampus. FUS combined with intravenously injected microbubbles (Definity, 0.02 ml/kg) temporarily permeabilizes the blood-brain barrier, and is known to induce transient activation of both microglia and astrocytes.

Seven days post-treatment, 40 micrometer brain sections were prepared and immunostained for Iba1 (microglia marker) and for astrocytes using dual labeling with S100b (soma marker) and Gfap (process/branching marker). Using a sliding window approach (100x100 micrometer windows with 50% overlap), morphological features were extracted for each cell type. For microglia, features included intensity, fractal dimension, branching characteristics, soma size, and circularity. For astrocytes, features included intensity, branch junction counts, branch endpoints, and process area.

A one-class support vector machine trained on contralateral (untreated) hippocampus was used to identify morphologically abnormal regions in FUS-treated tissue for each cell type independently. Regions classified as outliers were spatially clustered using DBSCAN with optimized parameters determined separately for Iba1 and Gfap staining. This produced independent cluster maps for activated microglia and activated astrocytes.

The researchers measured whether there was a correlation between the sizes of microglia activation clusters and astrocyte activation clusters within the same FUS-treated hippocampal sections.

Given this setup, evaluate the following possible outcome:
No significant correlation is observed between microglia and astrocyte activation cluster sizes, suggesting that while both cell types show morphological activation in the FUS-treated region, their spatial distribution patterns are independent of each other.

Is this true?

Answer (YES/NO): NO